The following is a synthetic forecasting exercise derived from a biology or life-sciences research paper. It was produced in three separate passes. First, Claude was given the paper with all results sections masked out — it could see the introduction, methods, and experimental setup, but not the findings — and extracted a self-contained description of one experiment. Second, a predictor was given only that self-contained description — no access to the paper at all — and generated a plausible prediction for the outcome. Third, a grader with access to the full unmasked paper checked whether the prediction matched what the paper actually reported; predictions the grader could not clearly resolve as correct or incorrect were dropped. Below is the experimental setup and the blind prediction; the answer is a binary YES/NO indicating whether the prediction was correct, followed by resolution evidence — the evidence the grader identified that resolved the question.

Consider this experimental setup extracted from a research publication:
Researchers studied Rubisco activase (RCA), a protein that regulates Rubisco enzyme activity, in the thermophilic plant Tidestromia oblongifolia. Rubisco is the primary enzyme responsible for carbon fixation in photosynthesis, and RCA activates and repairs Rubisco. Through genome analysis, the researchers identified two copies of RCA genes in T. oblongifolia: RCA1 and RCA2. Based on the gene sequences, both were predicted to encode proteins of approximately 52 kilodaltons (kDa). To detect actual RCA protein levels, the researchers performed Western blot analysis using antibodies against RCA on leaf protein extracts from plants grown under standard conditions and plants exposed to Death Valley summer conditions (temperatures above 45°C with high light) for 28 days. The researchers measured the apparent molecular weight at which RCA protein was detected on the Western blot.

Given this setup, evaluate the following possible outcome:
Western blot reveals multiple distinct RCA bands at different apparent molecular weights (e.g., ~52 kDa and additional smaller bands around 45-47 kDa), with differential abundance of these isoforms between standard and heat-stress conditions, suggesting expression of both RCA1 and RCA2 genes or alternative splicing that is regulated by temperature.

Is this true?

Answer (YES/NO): NO